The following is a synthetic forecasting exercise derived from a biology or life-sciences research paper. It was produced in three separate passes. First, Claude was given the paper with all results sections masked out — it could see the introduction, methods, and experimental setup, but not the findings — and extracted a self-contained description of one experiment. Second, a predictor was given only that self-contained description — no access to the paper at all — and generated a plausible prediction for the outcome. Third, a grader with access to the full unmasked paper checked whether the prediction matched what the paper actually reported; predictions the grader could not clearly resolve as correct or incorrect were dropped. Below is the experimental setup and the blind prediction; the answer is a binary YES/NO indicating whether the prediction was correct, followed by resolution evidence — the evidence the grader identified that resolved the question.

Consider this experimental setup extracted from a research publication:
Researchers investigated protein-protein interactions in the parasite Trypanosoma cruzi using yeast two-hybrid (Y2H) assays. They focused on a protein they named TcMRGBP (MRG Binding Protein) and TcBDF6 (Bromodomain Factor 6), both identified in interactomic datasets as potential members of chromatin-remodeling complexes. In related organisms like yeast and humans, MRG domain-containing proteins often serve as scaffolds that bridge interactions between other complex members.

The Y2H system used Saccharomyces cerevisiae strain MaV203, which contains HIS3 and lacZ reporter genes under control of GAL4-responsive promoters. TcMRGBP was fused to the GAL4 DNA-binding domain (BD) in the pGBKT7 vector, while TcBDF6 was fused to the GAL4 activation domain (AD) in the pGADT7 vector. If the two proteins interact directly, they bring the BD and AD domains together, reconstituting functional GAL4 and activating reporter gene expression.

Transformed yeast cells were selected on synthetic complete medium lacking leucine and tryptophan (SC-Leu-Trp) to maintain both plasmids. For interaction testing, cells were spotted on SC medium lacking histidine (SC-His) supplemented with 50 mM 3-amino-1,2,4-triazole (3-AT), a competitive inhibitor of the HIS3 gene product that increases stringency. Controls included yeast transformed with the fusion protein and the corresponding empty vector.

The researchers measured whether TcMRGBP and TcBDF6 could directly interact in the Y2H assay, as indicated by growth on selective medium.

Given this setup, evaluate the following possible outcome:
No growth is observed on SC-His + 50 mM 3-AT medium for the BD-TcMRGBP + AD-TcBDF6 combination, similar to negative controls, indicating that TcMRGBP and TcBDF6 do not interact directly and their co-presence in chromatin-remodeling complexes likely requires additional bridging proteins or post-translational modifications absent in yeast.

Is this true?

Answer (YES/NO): YES